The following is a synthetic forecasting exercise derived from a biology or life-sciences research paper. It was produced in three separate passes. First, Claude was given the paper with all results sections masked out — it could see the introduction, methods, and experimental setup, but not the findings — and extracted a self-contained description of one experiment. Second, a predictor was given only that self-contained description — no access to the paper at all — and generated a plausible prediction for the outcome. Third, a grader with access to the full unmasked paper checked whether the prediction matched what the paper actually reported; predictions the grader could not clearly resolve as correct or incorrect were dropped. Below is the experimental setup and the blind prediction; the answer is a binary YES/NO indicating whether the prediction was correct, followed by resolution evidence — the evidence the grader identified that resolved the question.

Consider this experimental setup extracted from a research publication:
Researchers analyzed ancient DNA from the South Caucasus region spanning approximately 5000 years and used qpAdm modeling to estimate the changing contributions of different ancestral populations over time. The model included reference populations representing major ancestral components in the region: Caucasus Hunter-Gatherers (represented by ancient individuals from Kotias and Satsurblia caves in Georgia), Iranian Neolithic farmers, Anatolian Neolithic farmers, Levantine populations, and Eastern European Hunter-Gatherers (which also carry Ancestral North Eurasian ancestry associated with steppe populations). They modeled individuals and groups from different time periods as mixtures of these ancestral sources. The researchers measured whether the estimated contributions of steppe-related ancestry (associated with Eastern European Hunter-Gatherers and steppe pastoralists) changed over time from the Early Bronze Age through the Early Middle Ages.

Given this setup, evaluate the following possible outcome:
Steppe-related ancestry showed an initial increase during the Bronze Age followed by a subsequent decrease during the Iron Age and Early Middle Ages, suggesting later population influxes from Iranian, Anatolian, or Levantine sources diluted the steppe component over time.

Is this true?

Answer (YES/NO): YES